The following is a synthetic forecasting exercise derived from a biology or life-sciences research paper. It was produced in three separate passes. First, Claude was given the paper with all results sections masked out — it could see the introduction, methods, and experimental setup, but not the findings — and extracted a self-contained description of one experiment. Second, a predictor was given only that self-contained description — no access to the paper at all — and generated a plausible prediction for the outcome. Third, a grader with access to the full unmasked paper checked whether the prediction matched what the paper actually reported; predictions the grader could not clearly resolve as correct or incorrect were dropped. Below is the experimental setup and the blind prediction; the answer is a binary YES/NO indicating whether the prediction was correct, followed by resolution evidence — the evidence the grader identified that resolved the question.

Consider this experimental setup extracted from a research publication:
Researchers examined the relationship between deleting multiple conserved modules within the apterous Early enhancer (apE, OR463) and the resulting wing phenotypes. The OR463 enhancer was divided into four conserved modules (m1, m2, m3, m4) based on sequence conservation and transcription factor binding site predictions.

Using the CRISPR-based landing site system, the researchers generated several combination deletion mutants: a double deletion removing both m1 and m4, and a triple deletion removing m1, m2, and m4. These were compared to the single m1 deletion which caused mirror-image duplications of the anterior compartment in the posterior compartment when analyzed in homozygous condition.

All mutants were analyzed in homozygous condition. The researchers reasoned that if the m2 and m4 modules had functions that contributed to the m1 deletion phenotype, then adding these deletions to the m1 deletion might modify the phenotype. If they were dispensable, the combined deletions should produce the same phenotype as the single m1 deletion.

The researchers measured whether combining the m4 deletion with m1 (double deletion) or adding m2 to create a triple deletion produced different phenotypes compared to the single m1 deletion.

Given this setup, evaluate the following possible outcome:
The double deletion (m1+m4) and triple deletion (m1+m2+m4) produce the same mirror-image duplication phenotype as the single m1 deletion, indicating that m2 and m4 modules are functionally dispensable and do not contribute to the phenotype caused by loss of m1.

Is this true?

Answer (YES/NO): NO